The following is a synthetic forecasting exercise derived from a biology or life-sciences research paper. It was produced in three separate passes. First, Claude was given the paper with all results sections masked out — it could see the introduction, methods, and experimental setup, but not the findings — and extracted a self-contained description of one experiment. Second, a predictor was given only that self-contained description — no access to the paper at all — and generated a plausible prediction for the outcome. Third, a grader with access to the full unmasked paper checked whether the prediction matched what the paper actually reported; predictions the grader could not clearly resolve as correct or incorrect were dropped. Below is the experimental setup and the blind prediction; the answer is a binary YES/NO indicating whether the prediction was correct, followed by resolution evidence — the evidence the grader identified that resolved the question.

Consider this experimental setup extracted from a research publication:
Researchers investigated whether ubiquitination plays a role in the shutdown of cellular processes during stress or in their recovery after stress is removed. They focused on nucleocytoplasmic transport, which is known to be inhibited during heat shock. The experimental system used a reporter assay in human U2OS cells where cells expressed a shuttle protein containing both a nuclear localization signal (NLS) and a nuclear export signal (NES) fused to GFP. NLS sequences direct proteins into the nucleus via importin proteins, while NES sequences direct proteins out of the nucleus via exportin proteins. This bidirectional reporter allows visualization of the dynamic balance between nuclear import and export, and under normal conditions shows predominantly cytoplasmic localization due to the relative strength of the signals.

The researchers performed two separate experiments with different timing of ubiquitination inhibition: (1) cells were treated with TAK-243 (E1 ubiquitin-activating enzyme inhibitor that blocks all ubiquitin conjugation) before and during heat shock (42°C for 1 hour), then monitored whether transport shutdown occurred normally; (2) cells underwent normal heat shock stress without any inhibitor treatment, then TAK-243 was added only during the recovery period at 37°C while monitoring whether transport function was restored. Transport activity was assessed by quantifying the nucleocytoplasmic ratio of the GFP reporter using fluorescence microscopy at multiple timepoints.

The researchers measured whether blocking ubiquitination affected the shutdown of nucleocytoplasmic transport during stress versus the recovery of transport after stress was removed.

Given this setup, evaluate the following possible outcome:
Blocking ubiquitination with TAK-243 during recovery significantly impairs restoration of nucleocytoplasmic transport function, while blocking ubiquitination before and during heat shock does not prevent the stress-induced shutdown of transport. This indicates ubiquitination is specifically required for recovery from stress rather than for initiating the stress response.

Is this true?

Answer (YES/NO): YES